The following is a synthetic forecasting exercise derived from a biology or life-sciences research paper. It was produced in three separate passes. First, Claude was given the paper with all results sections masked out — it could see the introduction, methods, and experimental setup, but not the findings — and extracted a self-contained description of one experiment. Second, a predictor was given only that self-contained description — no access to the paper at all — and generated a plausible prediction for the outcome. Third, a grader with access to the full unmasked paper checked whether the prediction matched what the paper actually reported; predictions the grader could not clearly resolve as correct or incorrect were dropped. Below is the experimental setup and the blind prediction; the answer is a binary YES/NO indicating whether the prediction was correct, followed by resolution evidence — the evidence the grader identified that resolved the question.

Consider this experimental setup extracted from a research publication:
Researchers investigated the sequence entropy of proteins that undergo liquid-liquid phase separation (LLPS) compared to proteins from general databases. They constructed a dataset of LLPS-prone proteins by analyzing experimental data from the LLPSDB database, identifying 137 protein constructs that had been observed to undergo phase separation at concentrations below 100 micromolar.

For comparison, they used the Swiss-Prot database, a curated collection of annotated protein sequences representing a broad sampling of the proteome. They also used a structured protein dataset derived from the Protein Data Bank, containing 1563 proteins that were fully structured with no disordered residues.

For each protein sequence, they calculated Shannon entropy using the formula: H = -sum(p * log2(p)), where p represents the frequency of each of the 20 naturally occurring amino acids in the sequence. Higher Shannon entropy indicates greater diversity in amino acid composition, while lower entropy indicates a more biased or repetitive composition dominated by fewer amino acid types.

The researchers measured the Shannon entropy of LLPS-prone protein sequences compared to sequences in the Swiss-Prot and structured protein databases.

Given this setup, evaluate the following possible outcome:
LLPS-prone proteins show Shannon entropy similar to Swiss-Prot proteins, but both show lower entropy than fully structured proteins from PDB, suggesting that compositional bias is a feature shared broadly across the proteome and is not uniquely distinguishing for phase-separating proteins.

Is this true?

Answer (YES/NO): NO